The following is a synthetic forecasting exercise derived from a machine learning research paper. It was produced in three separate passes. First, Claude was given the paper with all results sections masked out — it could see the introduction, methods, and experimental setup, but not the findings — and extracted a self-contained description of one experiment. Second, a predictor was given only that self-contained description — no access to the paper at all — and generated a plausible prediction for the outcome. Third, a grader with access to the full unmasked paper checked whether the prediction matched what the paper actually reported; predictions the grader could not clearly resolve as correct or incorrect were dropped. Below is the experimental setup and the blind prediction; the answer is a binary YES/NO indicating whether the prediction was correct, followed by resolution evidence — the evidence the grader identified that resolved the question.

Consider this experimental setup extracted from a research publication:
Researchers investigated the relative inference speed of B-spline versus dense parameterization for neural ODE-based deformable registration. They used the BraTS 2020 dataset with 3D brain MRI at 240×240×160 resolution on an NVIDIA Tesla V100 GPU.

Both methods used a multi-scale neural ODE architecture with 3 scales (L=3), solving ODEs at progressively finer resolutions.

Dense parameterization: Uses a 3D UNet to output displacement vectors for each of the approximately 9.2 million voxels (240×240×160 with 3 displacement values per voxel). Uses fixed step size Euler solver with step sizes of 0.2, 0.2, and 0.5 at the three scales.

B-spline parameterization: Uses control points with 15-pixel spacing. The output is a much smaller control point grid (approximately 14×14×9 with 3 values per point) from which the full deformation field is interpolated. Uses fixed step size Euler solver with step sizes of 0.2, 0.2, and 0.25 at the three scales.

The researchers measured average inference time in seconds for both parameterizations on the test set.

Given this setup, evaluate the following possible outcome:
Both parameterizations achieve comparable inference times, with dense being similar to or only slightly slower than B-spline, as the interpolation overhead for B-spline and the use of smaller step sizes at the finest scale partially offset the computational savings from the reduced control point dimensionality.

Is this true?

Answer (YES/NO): NO